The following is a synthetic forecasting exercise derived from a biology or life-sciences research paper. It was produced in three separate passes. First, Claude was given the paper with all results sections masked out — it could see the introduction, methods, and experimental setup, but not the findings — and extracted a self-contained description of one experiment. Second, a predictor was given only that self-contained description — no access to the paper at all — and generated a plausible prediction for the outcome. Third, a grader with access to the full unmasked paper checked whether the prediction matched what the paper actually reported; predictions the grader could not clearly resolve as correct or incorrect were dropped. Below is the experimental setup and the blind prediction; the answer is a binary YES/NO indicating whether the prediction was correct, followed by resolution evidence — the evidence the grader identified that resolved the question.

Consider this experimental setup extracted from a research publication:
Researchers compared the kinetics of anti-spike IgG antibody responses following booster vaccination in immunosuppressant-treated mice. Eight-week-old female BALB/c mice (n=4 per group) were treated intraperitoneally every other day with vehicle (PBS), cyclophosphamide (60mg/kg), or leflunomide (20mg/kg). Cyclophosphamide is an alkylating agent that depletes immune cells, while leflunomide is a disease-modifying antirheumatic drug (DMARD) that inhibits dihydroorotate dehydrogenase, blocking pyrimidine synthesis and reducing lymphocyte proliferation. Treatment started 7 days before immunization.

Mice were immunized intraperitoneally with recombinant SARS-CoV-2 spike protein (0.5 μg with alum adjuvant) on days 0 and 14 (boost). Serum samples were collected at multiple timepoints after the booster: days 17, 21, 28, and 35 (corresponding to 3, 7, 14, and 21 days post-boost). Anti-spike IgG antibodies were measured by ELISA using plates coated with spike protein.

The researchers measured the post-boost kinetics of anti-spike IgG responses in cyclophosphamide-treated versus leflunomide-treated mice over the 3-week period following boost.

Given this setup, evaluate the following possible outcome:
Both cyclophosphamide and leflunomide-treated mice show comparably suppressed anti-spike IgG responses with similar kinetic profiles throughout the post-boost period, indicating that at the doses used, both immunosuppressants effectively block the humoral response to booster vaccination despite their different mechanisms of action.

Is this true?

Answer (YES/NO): NO